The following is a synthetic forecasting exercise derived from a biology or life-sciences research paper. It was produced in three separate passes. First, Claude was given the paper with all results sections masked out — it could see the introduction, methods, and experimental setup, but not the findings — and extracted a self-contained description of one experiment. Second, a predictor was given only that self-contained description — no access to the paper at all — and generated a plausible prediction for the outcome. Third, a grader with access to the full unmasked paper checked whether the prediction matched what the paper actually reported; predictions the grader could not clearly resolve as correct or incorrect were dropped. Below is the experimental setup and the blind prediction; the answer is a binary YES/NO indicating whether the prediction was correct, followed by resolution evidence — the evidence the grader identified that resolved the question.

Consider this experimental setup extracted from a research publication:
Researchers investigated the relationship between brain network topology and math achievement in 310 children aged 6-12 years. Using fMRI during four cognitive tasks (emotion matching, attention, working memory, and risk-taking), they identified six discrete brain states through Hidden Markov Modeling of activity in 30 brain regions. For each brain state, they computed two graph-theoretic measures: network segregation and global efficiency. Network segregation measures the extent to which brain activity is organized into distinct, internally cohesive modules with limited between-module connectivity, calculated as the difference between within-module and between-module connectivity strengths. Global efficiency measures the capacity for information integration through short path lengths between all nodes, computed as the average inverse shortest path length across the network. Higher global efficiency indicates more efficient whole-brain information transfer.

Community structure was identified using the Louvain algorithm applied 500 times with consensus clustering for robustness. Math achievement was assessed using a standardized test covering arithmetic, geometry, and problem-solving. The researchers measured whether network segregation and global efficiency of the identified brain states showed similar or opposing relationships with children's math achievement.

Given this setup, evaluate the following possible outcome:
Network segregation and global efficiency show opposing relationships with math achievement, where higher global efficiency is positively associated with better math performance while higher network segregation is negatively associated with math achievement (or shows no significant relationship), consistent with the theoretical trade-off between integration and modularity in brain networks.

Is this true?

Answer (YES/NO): NO